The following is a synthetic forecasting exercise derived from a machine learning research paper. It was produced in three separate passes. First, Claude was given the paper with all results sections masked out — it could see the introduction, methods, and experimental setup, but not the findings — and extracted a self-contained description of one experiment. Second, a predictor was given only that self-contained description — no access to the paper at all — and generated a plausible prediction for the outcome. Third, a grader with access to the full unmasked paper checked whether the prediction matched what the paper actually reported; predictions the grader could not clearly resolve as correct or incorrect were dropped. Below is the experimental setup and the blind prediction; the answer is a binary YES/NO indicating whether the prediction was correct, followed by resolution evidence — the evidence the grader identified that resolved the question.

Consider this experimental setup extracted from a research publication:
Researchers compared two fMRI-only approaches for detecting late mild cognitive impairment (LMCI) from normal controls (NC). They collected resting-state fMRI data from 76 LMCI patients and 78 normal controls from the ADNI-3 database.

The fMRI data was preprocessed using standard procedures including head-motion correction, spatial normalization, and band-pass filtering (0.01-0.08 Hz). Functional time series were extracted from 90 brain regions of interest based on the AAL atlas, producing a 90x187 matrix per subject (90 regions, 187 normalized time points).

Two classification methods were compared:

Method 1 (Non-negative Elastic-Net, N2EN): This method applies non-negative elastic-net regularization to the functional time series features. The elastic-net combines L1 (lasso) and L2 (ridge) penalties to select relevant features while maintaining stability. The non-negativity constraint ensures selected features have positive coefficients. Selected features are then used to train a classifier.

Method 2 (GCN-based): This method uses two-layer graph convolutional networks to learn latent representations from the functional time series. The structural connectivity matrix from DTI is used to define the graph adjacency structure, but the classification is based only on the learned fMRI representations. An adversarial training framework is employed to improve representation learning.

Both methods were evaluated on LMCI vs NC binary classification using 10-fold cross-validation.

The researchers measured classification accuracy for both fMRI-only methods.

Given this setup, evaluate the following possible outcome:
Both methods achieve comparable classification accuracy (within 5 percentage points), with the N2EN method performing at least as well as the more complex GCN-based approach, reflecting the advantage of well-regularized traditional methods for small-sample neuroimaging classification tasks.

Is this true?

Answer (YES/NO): NO